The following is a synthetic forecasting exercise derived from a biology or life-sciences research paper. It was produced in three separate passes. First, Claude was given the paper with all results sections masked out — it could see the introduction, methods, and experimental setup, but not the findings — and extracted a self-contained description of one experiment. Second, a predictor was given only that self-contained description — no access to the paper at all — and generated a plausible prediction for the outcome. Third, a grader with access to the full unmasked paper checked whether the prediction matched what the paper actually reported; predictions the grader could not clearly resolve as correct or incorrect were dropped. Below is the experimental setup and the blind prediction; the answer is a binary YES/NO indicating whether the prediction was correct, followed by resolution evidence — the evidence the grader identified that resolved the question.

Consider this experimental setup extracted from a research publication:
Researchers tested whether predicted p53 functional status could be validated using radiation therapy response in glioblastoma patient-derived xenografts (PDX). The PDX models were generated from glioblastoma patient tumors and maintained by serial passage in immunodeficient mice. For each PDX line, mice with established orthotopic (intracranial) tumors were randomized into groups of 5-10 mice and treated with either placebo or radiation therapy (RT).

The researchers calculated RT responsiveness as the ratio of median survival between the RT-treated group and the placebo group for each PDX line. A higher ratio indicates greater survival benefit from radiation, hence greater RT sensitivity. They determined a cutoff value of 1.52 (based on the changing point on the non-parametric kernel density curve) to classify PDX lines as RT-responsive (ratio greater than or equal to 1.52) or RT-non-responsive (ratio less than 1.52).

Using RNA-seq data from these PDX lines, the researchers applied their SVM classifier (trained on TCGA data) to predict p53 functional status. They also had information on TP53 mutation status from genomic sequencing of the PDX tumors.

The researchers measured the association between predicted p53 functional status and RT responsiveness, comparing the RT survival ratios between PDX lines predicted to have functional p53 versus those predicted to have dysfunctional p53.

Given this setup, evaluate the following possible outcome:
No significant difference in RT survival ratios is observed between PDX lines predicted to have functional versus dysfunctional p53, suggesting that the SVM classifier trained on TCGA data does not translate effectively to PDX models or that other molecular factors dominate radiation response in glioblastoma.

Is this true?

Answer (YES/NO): NO